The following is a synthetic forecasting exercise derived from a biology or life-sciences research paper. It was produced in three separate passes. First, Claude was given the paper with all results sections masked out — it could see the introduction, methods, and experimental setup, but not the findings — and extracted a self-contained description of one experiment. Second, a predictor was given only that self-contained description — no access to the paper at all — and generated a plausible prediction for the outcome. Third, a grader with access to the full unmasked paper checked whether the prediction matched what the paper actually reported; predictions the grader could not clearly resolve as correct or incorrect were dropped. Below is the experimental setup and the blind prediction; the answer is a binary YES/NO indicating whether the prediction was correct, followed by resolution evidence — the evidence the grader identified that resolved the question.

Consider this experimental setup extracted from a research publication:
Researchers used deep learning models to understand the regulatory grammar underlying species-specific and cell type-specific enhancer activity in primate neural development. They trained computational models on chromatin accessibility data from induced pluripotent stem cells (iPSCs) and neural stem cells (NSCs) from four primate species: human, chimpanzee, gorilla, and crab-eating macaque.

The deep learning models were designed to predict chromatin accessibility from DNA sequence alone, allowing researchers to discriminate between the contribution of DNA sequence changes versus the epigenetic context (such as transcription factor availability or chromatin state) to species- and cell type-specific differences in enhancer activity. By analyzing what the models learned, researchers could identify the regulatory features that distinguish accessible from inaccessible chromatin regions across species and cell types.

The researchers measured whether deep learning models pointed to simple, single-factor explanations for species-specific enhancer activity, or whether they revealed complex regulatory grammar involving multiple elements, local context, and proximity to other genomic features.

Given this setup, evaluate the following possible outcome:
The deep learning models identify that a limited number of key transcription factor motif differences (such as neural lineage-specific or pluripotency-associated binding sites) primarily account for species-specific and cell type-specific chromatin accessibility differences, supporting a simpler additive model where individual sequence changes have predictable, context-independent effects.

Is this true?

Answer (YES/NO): NO